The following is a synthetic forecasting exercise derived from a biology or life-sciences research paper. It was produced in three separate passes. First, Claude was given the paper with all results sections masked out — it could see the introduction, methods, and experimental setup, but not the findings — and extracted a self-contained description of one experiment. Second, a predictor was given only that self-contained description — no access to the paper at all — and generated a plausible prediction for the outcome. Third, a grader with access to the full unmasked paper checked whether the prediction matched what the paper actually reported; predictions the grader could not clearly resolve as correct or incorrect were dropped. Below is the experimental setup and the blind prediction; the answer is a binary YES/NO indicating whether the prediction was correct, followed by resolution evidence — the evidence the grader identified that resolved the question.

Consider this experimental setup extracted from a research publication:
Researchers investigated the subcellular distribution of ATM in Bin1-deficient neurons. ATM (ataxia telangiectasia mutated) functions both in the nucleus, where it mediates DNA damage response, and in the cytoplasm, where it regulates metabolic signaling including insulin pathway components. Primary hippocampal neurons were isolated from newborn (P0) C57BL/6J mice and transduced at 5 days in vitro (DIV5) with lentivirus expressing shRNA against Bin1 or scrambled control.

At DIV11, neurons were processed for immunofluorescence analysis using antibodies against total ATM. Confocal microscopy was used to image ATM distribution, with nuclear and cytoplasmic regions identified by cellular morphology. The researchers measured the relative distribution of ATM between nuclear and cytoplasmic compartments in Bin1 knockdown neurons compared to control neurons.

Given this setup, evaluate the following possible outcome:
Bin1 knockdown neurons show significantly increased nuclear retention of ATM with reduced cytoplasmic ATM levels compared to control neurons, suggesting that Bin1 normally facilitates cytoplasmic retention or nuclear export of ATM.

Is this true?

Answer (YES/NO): NO